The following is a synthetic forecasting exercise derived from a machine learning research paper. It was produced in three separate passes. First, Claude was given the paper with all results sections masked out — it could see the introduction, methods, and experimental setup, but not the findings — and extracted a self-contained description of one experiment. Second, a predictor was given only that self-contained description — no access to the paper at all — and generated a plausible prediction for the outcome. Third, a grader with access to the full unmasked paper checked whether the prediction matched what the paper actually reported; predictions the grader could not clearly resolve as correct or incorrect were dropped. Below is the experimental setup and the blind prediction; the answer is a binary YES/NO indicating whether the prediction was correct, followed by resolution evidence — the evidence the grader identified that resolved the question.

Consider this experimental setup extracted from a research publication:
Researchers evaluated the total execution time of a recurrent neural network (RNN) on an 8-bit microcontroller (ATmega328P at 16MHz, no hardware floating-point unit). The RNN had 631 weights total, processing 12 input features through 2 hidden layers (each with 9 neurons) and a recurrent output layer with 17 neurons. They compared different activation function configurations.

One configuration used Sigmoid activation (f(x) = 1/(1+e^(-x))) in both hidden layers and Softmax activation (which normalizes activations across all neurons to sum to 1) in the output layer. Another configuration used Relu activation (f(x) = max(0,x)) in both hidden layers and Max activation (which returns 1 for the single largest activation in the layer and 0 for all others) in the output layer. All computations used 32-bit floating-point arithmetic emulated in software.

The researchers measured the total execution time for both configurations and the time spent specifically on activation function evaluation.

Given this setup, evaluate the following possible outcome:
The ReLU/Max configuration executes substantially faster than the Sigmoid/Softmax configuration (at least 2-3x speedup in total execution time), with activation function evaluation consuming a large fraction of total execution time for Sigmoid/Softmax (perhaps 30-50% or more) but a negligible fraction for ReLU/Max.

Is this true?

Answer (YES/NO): NO